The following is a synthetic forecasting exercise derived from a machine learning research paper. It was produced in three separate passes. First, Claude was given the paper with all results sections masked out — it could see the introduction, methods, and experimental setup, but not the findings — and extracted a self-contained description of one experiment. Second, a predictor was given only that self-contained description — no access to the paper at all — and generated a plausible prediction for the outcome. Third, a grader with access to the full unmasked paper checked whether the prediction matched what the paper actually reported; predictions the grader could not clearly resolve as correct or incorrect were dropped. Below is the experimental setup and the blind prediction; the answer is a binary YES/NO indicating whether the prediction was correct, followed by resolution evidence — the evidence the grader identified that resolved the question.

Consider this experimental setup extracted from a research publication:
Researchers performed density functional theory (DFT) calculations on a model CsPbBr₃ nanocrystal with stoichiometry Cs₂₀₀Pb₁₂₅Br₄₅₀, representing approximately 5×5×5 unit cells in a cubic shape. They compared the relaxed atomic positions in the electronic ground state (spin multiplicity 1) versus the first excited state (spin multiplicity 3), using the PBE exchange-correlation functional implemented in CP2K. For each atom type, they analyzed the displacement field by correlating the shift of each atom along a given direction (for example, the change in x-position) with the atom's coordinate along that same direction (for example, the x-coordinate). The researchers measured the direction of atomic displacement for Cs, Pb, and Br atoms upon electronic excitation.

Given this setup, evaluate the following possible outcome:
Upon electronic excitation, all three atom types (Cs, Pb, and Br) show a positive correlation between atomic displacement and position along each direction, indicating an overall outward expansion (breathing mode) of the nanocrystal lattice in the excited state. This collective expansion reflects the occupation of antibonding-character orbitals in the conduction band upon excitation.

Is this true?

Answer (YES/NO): NO